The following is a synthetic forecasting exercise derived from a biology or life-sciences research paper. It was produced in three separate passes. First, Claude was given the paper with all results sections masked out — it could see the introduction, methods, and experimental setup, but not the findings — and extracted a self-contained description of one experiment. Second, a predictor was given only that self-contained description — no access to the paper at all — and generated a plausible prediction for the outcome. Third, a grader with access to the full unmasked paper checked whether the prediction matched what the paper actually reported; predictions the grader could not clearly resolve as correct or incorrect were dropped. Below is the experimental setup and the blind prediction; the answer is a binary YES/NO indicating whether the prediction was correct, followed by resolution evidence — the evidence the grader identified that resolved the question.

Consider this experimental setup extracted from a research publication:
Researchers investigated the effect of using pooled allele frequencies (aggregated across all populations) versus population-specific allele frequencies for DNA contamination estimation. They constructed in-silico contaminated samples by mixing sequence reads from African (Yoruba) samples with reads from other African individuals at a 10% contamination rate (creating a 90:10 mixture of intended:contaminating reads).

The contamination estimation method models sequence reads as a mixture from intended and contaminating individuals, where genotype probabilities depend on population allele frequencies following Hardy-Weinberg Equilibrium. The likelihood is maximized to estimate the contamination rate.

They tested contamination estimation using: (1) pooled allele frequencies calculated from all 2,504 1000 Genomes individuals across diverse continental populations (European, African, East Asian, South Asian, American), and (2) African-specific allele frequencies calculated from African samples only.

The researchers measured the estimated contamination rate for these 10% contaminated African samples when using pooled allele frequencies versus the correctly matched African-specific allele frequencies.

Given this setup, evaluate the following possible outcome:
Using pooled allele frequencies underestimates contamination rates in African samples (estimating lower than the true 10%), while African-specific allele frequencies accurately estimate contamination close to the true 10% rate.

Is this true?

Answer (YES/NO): YES